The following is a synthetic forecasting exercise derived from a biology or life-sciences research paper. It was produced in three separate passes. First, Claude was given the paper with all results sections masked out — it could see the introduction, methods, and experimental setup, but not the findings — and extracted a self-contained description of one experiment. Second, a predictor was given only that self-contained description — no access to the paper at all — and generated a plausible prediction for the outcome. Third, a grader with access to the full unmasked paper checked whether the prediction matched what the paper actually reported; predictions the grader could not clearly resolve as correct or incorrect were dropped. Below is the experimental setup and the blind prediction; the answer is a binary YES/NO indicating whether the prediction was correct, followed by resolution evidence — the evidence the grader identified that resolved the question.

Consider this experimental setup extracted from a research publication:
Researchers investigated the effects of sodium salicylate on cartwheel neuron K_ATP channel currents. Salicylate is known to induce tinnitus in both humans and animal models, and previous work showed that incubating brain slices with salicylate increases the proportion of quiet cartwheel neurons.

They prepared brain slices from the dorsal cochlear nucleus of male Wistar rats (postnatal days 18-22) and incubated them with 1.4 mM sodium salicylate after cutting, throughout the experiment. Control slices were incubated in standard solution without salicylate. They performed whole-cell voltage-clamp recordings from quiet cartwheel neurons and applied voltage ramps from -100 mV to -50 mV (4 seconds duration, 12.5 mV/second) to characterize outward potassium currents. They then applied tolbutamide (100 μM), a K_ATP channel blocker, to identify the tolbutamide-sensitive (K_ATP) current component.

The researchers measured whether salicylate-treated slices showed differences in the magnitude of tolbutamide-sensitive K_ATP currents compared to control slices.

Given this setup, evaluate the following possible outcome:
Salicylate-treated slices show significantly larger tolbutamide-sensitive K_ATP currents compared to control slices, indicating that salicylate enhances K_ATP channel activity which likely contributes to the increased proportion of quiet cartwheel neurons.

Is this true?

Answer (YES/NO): NO